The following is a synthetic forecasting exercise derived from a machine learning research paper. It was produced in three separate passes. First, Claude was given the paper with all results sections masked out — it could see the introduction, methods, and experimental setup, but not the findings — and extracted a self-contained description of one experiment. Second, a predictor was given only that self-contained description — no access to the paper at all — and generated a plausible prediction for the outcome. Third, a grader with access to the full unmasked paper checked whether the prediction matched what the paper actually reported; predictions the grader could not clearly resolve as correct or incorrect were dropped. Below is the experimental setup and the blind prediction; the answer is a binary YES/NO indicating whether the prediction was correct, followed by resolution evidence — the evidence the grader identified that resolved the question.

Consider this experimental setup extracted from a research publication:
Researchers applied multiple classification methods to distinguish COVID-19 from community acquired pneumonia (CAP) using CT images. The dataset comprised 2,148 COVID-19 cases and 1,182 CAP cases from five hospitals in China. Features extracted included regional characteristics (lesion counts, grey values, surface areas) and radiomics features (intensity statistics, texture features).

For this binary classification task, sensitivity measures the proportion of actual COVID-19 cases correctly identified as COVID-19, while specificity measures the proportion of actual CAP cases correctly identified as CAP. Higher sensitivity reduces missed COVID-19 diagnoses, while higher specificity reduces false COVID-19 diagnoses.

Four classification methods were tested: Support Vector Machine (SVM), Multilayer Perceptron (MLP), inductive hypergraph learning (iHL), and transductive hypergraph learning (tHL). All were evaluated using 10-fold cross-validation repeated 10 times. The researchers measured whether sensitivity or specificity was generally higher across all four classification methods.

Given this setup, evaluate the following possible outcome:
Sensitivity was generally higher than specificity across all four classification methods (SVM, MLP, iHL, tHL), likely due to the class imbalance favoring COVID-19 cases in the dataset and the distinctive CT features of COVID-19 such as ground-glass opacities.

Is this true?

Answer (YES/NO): YES